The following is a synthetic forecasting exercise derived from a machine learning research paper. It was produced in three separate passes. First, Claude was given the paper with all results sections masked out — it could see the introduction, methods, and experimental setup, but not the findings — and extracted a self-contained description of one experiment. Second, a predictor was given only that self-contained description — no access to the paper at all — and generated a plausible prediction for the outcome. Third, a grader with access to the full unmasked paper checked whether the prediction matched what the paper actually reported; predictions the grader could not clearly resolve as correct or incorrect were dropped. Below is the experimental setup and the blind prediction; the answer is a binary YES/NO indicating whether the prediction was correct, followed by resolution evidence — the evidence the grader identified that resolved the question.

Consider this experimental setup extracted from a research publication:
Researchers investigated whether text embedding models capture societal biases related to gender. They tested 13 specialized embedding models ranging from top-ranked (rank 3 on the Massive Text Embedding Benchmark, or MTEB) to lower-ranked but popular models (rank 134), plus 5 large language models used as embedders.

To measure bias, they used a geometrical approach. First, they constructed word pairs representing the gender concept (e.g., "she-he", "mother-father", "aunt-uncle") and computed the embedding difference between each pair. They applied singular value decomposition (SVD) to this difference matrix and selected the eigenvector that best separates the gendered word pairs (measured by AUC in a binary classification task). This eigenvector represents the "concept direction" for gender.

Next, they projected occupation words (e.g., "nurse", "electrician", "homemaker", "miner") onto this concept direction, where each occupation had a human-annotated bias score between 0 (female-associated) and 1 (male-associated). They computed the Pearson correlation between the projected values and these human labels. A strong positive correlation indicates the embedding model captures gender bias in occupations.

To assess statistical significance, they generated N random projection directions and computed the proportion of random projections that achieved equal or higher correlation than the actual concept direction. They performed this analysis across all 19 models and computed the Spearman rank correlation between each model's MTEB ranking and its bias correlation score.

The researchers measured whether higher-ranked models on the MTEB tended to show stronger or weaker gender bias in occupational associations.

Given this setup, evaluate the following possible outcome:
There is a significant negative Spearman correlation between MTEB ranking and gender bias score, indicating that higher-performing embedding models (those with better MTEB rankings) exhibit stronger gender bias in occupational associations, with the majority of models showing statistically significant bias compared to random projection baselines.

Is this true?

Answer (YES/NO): NO